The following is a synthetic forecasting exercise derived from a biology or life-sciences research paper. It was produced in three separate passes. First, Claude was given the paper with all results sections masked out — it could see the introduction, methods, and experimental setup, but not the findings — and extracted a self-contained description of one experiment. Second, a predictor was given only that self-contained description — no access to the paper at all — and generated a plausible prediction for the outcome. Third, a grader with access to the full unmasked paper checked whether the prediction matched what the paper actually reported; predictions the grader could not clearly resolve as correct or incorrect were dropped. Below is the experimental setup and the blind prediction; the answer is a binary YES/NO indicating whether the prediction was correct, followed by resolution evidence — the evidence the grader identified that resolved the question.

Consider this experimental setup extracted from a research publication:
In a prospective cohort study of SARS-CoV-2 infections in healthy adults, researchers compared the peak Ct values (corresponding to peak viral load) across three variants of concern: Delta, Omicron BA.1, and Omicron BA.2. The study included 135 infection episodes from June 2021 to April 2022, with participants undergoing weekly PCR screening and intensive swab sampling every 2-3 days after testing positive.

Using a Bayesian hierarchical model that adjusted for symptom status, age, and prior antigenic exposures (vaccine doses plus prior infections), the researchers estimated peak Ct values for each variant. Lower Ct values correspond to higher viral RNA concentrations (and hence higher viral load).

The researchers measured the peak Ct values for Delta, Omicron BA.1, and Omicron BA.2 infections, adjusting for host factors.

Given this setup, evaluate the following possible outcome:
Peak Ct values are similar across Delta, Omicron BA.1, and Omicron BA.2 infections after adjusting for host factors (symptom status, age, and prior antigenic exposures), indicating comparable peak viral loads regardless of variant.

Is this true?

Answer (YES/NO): NO